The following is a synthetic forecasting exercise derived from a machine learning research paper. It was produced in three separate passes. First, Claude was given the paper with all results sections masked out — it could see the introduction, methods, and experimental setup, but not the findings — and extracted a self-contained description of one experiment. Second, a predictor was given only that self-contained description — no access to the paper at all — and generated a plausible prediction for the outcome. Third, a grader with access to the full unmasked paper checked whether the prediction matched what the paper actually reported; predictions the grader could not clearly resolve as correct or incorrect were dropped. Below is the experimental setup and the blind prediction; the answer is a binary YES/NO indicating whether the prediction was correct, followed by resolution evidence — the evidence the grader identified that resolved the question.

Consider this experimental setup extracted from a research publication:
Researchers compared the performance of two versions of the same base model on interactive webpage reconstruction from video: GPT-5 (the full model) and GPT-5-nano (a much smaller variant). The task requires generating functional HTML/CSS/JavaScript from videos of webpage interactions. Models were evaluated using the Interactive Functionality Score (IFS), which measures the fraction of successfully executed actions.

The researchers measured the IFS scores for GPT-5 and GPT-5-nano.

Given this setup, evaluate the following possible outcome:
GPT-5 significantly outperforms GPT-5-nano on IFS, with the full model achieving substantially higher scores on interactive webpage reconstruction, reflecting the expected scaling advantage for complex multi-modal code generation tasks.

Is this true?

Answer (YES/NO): YES